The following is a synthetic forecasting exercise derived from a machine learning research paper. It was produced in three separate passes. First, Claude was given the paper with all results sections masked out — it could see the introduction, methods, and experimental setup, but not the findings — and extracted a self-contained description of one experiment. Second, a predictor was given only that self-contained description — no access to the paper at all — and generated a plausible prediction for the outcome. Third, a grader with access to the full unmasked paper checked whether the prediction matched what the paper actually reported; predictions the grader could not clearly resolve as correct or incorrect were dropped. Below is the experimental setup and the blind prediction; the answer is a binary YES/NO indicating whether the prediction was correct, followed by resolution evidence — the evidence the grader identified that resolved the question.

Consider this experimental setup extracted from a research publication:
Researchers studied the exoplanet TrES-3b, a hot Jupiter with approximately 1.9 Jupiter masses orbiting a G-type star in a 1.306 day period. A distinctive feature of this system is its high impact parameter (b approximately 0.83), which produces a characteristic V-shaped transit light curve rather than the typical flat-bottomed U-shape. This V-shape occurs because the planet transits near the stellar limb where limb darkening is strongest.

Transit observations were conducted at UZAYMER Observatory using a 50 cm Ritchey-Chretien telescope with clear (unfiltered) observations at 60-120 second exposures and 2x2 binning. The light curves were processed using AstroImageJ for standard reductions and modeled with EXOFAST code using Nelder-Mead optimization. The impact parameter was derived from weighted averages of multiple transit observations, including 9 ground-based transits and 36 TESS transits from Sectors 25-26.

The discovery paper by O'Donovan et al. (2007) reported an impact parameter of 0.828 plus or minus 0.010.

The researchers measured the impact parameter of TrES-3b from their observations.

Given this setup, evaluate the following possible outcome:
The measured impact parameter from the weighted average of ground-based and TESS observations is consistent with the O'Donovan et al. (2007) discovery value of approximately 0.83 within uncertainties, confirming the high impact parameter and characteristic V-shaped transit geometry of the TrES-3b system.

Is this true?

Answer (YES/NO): YES